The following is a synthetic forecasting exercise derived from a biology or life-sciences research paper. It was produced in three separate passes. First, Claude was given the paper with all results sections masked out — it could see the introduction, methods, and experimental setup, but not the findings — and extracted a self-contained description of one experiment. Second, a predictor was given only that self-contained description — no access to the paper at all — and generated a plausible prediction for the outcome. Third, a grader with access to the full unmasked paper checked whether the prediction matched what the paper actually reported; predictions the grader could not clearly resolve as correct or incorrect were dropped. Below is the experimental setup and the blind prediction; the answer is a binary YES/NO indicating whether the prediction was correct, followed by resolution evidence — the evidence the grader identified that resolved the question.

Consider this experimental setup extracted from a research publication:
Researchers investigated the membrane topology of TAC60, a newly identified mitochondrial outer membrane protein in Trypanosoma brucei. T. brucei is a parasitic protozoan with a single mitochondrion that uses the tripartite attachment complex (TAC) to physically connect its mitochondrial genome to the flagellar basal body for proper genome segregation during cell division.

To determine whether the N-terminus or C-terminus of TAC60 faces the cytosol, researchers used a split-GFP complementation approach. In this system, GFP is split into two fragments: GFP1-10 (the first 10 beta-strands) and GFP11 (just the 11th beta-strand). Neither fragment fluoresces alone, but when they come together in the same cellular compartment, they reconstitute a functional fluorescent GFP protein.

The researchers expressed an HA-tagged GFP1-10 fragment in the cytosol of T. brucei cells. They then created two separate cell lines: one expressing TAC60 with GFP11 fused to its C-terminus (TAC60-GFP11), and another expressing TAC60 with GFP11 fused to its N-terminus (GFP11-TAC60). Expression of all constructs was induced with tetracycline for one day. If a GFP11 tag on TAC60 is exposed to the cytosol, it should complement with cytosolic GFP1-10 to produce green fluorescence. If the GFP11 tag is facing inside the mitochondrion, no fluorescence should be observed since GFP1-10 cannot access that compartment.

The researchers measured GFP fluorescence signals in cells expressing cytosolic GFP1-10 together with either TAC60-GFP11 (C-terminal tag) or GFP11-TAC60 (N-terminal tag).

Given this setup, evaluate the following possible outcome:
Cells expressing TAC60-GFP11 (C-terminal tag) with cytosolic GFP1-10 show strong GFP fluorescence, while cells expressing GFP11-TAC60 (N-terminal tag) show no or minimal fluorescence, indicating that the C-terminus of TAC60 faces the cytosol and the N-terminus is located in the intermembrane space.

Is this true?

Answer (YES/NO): NO